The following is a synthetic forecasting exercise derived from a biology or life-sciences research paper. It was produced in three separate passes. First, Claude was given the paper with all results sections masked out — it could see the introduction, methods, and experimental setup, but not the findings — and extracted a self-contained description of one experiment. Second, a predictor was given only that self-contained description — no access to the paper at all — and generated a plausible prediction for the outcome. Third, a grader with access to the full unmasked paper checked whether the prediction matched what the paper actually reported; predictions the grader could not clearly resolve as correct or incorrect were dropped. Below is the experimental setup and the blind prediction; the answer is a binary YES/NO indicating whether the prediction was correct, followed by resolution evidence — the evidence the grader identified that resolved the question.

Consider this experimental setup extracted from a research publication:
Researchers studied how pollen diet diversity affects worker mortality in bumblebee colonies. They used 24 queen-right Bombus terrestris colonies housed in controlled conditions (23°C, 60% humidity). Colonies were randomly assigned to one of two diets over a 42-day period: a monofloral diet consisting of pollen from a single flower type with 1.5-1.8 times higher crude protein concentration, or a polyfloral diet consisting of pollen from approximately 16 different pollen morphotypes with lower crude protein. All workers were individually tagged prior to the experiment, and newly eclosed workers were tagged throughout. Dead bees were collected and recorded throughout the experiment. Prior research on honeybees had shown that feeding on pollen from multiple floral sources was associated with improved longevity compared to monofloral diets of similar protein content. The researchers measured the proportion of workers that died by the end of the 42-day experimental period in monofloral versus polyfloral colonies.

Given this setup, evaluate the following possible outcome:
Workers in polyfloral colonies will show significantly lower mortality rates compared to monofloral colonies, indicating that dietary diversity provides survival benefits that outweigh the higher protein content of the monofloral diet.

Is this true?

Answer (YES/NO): NO